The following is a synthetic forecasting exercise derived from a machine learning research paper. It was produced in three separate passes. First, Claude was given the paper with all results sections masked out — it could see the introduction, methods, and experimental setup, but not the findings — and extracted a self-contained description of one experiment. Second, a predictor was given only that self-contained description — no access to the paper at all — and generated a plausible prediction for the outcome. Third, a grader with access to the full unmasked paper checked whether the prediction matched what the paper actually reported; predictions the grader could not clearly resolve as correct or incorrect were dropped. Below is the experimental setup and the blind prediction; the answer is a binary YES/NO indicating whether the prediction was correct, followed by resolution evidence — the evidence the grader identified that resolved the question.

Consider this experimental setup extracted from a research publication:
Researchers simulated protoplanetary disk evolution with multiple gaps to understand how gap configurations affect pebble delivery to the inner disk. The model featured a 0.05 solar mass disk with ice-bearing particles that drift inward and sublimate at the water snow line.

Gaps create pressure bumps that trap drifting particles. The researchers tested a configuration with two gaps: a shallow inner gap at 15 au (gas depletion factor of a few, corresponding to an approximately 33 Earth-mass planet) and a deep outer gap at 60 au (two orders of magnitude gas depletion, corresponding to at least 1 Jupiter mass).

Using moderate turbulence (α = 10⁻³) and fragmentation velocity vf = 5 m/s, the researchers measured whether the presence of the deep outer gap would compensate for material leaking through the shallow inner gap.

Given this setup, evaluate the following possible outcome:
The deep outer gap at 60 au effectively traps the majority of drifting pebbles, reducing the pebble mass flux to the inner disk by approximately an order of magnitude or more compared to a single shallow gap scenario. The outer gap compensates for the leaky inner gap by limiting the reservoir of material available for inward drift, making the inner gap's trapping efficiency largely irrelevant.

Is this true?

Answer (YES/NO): NO